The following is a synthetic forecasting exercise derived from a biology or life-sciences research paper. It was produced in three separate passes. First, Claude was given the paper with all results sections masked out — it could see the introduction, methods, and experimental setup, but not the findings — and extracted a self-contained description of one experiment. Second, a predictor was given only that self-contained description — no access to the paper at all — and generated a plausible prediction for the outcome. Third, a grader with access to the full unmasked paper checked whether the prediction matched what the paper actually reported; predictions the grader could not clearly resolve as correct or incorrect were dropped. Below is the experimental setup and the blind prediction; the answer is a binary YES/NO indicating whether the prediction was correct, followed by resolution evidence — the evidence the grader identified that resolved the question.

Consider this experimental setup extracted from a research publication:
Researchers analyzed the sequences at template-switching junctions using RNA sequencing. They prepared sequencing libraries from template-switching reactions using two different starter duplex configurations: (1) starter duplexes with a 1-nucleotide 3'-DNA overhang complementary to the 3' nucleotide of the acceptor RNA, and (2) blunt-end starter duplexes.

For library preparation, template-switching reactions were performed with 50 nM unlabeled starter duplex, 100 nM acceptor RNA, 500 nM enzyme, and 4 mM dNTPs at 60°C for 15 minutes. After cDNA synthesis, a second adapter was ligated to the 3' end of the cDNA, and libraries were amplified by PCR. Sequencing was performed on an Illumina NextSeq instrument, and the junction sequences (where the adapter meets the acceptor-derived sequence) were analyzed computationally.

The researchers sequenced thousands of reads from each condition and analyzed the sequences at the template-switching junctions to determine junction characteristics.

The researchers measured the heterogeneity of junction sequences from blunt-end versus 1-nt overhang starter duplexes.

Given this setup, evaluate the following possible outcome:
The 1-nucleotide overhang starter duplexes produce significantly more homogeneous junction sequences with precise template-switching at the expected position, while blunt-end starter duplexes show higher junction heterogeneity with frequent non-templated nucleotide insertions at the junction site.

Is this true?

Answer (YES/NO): YES